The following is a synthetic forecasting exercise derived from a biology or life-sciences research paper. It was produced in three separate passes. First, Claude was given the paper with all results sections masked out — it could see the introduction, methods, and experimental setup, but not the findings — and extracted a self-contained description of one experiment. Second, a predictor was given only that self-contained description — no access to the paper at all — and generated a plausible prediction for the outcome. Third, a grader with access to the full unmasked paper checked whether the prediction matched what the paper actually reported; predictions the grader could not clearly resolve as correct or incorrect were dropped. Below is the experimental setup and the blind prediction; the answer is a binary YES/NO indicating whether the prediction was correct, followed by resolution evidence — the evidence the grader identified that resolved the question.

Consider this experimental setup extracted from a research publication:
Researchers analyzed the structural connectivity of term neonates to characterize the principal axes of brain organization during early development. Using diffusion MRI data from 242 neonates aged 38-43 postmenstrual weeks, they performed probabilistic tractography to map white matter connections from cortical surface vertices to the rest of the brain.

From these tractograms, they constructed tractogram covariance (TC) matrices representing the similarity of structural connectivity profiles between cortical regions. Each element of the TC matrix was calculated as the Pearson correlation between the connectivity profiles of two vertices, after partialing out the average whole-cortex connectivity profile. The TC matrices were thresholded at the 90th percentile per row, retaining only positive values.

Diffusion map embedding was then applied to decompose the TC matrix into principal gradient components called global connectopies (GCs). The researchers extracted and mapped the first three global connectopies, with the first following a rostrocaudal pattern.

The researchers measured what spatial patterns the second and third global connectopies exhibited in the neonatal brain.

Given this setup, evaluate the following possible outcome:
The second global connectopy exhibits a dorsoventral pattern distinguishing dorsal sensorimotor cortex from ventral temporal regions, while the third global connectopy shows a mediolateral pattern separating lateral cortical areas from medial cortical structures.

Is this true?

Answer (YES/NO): NO